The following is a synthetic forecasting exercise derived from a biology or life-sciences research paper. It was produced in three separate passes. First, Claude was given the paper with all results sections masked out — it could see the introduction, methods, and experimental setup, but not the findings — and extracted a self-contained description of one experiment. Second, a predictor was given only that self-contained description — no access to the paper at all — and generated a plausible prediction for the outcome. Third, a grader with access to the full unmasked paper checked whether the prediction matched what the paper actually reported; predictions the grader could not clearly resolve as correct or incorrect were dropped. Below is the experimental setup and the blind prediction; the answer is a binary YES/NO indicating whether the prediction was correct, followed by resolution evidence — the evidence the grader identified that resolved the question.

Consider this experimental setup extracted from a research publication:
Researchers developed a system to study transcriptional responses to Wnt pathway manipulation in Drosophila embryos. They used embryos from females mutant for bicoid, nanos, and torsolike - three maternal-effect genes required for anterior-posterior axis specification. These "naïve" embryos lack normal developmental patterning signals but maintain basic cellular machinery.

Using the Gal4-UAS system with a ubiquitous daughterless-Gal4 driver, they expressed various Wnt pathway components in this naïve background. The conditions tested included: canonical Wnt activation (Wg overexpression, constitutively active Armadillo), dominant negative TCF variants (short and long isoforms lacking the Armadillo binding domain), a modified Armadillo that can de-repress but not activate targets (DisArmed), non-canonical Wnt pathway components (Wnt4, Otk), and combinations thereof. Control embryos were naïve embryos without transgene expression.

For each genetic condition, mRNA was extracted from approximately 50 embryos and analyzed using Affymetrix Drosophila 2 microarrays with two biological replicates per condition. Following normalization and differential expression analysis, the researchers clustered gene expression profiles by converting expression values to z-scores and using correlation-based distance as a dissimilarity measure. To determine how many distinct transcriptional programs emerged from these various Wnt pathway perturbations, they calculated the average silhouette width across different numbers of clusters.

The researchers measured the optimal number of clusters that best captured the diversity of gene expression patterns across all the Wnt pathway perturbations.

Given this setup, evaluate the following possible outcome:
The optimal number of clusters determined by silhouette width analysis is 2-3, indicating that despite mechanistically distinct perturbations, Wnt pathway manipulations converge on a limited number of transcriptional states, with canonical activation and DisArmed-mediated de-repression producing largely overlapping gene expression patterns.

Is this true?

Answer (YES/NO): NO